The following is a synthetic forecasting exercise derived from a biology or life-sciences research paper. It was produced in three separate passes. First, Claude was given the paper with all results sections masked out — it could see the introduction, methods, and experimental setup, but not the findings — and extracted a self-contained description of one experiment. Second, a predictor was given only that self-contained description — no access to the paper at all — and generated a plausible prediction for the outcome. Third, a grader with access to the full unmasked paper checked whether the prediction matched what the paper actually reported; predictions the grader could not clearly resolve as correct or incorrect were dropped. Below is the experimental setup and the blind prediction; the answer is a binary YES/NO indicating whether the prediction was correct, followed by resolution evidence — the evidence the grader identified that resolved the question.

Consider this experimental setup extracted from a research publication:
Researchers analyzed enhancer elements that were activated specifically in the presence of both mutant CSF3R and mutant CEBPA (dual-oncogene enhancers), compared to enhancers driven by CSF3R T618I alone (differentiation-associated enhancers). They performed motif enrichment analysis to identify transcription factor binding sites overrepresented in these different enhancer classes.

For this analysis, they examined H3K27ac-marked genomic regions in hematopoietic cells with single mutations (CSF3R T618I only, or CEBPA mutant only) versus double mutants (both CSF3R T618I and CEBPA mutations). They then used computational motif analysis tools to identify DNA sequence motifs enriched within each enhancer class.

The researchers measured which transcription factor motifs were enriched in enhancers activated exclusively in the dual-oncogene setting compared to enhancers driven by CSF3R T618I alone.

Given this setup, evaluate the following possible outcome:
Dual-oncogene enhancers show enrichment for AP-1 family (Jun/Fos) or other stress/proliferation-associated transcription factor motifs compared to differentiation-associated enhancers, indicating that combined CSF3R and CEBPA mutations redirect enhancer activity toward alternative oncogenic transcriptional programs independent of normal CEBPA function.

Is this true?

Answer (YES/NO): NO